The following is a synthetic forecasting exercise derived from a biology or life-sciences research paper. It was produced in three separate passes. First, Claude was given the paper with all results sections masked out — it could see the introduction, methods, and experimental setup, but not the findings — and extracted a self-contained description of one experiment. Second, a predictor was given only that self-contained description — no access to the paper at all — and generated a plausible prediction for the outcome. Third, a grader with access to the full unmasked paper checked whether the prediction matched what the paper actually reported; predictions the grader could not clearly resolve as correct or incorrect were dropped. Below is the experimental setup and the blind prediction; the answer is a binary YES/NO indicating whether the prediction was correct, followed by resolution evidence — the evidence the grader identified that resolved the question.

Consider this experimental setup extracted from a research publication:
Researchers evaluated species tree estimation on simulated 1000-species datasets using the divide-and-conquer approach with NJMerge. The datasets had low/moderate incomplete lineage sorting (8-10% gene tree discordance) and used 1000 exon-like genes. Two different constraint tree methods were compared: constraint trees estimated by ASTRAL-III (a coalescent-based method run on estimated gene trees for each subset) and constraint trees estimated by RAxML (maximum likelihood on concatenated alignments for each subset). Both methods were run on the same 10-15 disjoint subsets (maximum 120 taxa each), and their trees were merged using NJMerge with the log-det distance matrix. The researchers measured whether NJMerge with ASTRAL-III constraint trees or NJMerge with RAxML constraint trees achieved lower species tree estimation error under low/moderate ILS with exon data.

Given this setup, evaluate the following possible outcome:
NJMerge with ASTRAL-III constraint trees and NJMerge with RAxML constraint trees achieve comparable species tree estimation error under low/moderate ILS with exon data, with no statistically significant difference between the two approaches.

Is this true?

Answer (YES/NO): NO